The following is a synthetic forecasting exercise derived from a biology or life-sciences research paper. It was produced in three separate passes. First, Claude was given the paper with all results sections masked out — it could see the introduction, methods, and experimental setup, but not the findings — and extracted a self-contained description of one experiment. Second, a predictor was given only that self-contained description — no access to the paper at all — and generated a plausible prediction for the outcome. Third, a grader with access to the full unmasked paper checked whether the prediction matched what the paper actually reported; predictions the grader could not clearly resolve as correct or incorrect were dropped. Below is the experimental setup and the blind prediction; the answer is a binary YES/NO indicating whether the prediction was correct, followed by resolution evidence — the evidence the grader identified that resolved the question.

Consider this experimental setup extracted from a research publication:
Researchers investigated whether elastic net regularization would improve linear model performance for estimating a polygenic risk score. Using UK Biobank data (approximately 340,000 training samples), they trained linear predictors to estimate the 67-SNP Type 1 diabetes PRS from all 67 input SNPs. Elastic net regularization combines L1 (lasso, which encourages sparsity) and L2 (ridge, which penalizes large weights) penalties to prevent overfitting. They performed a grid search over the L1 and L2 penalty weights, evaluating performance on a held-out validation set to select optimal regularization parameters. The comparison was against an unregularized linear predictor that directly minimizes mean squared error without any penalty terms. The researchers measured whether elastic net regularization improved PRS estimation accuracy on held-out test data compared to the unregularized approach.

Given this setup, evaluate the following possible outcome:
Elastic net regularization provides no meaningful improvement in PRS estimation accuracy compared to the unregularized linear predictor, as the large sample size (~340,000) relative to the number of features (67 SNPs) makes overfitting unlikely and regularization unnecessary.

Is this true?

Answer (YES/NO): YES